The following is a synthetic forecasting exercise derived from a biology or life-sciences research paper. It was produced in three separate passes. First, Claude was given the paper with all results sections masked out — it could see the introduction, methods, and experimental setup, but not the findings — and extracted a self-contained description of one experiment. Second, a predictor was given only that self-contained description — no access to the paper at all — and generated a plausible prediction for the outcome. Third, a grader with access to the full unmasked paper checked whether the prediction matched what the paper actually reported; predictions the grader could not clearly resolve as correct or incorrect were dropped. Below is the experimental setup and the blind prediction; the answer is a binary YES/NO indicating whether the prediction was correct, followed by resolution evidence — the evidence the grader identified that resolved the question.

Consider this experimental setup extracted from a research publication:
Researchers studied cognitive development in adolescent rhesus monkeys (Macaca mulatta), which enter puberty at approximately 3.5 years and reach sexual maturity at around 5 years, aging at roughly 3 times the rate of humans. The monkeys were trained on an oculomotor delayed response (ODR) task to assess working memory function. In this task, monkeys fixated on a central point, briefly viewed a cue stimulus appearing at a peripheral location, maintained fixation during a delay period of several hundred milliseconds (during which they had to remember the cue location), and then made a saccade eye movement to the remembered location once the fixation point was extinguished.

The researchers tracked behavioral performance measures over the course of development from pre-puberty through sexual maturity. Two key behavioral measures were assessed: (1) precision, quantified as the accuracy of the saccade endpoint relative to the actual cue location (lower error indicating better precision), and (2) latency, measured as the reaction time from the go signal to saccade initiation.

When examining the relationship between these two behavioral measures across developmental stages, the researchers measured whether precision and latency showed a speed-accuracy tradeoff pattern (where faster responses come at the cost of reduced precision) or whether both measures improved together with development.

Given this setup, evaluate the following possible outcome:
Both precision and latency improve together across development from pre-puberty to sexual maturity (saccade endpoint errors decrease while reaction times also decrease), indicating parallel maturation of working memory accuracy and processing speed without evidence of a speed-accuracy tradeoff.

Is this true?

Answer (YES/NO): YES